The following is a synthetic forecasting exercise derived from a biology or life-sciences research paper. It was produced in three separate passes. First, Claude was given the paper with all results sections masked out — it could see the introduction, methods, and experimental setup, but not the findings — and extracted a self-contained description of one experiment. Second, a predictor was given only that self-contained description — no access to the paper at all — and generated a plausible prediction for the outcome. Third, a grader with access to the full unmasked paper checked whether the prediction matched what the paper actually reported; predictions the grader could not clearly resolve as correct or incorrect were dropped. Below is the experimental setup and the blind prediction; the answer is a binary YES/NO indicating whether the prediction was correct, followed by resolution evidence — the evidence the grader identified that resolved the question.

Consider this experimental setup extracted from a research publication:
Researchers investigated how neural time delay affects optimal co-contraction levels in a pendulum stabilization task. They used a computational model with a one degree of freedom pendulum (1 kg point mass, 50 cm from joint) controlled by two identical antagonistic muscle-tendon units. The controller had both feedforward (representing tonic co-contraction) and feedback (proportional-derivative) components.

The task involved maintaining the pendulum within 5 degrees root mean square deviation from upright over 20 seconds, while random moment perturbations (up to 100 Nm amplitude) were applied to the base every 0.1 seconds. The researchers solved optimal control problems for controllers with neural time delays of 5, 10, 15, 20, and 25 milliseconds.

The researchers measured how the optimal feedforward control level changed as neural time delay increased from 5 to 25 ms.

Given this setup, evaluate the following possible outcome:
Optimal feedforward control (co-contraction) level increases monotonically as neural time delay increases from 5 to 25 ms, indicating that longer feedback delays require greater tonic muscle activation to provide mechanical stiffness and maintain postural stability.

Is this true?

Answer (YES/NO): YES